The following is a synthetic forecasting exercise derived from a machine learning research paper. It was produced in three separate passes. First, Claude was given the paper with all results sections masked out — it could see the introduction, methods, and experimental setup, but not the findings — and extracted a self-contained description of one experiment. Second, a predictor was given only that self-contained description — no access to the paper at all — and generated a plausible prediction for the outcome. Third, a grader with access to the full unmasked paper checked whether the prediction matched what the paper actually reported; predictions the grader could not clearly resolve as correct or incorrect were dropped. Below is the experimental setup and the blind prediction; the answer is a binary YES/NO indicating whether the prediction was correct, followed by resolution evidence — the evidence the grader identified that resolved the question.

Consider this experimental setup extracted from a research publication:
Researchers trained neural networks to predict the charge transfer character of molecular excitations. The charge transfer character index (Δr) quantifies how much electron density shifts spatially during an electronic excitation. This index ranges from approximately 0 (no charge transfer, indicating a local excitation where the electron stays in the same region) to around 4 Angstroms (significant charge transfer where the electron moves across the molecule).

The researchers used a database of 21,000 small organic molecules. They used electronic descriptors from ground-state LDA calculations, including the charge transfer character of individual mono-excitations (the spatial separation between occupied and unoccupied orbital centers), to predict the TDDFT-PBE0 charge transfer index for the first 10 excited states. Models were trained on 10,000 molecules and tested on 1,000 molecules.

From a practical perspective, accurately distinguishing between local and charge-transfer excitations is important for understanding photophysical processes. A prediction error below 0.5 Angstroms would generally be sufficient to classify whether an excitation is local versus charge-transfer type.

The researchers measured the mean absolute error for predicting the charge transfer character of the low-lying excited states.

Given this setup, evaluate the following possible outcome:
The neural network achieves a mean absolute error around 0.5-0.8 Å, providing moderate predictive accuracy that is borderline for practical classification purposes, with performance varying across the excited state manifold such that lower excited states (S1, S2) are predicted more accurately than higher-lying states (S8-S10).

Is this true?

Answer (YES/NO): NO